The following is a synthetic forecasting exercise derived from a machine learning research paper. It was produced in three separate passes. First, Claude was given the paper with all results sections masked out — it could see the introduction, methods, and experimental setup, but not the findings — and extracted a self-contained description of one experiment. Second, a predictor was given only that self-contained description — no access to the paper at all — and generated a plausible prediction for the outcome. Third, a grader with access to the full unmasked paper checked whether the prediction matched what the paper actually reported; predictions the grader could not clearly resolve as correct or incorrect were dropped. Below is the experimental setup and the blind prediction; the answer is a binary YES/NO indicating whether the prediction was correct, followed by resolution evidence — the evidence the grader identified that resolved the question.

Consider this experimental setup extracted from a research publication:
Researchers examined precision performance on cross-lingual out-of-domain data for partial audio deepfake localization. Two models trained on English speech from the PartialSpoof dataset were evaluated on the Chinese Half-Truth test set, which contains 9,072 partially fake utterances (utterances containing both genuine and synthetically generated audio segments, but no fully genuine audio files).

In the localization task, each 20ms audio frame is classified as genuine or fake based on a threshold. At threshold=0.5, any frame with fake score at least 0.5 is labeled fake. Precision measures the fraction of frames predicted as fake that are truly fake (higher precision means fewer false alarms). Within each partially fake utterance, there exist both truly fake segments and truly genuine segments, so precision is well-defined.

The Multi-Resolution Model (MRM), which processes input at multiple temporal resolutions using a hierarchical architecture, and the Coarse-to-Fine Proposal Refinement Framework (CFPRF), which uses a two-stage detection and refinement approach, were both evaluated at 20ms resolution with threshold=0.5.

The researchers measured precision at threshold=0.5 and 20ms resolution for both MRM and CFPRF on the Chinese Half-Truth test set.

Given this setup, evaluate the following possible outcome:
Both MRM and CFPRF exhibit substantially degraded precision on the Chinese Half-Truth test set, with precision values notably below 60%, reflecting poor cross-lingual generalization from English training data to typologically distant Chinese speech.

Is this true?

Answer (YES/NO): YES